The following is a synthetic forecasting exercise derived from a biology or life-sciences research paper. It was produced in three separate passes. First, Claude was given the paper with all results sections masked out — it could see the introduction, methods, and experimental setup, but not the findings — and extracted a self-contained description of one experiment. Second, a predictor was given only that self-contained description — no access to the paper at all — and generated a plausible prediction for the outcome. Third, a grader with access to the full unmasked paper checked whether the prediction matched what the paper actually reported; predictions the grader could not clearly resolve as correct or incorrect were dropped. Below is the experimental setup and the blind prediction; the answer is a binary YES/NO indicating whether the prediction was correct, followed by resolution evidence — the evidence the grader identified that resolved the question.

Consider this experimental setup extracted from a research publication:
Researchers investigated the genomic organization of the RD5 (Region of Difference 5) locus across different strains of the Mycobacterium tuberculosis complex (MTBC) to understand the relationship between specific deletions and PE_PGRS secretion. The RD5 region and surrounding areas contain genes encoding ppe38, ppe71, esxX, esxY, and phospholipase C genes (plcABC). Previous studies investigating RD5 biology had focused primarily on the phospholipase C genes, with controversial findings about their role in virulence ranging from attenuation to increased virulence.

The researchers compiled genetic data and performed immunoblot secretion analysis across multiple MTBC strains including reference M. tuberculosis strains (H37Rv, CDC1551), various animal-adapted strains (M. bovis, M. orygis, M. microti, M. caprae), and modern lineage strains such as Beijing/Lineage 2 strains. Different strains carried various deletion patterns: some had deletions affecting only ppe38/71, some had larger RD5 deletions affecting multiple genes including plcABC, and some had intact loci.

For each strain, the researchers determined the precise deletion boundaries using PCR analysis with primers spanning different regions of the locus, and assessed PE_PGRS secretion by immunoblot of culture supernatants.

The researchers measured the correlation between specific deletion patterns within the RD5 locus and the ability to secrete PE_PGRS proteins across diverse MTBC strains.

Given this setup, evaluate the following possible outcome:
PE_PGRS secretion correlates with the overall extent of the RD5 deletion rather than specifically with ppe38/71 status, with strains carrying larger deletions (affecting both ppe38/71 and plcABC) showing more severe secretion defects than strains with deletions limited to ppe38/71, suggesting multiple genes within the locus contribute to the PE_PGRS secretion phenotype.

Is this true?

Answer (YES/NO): NO